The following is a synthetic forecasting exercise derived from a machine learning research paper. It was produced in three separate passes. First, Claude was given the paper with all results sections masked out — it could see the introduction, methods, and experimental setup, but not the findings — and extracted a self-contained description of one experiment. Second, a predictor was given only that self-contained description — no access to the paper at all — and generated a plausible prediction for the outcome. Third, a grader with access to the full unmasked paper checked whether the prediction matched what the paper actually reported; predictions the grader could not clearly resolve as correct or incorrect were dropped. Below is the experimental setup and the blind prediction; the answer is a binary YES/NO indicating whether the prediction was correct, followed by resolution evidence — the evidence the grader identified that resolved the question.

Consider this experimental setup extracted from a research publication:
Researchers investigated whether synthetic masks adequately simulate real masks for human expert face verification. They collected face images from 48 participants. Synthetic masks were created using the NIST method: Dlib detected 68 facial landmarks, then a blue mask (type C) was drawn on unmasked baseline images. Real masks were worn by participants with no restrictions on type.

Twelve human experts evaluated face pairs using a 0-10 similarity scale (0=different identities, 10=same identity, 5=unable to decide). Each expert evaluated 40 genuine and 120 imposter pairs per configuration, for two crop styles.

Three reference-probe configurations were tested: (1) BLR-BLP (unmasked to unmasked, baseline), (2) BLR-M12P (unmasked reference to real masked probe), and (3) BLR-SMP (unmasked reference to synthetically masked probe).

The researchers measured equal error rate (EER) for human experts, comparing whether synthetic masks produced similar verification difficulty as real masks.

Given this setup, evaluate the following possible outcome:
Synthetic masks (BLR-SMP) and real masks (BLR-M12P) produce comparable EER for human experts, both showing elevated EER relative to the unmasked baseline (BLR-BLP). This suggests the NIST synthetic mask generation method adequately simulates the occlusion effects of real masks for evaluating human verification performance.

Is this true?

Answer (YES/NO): NO